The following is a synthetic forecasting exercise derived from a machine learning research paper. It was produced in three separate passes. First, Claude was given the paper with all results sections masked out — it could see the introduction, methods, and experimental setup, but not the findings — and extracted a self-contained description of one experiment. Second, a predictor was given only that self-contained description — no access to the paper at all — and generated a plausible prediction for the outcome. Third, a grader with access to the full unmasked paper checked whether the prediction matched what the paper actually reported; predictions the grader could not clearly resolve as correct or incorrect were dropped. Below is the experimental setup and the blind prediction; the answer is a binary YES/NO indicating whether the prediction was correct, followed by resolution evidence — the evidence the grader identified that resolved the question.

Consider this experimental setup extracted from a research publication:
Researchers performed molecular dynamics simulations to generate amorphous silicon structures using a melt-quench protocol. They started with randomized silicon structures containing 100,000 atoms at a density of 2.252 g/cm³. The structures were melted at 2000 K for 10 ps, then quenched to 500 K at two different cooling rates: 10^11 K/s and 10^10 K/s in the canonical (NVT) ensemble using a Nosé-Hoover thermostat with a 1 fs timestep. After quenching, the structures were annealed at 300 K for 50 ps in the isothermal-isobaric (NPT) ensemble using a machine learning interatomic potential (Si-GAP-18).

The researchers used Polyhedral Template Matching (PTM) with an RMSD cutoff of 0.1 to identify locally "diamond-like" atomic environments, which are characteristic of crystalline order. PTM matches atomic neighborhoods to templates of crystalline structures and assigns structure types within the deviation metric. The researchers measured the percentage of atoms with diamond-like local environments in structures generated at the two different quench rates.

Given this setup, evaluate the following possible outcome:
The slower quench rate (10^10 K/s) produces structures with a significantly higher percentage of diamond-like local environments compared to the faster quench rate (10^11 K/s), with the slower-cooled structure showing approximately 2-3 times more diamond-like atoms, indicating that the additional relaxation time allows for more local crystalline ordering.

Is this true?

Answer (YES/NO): NO